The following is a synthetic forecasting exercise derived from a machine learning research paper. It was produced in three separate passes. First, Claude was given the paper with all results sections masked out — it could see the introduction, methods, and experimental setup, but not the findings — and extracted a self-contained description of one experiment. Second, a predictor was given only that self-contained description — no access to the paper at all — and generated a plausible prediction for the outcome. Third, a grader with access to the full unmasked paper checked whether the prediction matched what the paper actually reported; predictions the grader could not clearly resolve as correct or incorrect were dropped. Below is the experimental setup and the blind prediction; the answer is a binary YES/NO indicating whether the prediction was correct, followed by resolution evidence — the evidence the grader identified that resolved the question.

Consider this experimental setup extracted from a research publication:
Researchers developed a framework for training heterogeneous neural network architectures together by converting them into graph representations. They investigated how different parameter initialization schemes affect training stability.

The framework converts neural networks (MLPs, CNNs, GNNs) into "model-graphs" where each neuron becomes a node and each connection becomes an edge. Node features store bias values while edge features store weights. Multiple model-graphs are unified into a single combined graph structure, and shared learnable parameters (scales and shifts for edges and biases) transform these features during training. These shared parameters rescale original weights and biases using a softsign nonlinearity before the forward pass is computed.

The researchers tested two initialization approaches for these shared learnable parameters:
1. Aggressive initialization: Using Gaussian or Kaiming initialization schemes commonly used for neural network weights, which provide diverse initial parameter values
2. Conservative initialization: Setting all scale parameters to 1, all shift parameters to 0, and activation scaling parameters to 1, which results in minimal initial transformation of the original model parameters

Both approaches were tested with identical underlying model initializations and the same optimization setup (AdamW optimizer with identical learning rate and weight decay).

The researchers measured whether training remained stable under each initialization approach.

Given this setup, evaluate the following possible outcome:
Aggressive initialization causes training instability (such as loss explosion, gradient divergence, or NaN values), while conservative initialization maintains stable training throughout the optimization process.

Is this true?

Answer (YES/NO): YES